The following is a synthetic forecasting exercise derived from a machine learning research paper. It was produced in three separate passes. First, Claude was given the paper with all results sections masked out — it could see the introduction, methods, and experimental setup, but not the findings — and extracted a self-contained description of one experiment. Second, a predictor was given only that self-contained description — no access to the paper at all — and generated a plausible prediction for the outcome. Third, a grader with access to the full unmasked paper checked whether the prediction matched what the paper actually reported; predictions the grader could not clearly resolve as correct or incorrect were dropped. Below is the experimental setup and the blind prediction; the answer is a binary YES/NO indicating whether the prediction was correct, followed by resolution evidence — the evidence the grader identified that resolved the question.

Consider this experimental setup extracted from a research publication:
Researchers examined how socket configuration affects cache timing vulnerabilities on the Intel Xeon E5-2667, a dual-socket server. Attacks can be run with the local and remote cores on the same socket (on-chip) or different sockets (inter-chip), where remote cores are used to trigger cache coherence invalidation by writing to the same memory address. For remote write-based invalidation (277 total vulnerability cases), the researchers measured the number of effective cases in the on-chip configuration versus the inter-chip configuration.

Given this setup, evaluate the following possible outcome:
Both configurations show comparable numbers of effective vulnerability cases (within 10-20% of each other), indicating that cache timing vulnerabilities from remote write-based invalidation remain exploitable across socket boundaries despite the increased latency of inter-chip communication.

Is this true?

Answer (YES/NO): NO